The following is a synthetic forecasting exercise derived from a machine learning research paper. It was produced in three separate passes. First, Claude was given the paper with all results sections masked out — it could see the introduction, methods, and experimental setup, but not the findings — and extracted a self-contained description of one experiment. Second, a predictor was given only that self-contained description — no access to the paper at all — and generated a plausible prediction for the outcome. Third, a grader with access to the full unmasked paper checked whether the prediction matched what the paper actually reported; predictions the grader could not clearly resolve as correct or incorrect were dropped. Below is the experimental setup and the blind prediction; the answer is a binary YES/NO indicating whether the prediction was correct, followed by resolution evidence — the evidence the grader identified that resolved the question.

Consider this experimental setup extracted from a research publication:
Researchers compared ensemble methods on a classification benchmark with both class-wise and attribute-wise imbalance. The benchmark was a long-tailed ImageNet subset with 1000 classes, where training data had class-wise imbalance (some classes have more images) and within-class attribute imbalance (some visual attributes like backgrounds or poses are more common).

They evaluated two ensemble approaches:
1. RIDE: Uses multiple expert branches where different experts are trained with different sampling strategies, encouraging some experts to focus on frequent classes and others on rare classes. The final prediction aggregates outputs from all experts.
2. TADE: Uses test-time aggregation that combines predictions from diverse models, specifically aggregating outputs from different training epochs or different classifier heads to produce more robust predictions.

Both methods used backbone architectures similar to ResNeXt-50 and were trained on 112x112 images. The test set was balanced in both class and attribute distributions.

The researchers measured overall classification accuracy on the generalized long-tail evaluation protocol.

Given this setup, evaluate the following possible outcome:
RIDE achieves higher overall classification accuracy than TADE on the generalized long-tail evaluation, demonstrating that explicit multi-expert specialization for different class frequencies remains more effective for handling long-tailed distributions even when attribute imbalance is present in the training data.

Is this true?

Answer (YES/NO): YES